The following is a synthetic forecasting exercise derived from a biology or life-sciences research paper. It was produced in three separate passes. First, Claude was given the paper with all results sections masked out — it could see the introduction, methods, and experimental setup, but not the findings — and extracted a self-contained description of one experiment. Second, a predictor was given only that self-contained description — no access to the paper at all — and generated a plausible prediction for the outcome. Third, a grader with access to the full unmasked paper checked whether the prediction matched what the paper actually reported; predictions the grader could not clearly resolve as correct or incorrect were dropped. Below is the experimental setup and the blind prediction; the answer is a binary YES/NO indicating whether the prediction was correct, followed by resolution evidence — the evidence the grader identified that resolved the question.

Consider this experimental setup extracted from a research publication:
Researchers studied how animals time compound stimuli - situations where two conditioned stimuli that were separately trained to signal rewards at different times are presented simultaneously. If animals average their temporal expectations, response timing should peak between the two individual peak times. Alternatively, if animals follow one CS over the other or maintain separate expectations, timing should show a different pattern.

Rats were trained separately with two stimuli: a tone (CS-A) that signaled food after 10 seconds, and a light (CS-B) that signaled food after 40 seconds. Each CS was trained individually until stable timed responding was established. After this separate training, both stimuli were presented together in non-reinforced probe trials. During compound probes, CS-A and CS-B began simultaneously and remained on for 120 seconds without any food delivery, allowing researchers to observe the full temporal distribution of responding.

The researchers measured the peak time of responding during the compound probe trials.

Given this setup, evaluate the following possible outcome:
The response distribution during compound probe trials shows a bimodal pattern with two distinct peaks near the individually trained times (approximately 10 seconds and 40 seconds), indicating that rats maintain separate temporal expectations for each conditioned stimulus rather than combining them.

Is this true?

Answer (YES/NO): NO